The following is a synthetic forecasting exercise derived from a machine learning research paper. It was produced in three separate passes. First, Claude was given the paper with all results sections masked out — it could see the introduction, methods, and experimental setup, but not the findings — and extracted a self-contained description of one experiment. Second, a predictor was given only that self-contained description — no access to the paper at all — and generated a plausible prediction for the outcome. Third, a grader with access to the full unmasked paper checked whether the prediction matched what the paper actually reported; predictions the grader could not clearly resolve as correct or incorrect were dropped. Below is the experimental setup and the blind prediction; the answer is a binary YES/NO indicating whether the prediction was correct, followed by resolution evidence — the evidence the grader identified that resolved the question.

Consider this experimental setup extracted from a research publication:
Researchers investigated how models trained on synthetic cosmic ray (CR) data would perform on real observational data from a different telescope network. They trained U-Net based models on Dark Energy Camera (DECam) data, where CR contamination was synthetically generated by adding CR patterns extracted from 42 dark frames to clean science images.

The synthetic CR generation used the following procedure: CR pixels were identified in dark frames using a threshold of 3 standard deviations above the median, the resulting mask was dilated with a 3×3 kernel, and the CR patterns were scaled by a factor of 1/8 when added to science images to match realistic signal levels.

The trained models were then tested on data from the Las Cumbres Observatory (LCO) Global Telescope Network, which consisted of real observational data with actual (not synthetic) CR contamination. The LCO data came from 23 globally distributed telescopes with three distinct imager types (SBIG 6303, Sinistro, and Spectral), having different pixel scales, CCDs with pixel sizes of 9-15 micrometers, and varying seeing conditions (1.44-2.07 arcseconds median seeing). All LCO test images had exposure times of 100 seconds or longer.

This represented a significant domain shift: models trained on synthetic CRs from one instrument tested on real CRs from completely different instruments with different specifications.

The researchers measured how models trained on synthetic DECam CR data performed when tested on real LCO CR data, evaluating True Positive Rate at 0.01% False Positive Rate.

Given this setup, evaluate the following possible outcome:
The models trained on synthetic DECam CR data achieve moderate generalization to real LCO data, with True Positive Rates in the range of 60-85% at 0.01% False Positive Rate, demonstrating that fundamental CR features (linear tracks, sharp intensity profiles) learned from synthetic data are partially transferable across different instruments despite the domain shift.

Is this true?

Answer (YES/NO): NO